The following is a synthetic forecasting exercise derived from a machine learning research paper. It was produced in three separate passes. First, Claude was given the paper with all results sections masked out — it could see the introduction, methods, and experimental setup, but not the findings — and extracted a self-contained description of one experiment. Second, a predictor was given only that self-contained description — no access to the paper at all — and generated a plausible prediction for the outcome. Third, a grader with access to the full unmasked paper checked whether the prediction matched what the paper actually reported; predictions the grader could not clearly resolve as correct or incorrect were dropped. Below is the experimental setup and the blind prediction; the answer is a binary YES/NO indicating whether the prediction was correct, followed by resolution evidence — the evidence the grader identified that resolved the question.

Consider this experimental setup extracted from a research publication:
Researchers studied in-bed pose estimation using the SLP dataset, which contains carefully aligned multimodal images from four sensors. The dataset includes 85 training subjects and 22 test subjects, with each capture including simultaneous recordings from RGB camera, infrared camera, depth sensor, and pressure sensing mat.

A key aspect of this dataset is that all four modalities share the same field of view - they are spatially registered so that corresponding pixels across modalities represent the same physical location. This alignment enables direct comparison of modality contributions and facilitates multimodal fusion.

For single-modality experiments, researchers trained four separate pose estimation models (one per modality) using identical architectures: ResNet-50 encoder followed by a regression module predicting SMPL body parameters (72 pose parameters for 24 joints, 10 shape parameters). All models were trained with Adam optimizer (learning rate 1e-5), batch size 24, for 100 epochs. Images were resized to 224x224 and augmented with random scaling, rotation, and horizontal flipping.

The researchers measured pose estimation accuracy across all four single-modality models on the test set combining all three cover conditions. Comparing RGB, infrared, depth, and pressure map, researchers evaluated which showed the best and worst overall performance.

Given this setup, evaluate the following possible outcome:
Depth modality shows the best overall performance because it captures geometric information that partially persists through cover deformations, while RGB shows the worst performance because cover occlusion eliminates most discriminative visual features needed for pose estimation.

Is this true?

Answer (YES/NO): NO